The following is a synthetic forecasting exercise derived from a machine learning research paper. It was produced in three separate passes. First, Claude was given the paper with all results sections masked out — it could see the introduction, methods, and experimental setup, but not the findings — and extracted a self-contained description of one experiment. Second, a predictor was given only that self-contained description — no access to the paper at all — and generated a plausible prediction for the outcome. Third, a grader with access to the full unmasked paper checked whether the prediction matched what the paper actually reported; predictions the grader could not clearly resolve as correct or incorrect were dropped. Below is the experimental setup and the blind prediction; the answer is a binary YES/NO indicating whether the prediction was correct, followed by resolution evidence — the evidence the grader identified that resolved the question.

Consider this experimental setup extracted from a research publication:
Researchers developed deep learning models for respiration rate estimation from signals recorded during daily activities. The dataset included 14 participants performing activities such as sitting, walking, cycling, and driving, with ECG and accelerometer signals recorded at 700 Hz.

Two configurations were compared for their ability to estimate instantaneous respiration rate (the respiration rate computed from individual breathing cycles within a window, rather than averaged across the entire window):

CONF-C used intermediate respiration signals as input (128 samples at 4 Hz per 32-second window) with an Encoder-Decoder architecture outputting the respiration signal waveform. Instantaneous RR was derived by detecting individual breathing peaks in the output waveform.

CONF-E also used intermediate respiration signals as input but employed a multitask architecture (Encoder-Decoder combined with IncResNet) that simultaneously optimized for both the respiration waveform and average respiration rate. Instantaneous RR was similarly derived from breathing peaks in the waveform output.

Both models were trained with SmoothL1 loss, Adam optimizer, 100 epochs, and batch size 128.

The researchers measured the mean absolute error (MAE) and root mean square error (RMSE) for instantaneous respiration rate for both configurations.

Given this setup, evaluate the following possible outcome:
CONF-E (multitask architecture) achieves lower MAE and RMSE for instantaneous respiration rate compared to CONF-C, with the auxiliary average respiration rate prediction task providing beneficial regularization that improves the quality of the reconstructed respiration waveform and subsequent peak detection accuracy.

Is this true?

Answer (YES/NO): YES